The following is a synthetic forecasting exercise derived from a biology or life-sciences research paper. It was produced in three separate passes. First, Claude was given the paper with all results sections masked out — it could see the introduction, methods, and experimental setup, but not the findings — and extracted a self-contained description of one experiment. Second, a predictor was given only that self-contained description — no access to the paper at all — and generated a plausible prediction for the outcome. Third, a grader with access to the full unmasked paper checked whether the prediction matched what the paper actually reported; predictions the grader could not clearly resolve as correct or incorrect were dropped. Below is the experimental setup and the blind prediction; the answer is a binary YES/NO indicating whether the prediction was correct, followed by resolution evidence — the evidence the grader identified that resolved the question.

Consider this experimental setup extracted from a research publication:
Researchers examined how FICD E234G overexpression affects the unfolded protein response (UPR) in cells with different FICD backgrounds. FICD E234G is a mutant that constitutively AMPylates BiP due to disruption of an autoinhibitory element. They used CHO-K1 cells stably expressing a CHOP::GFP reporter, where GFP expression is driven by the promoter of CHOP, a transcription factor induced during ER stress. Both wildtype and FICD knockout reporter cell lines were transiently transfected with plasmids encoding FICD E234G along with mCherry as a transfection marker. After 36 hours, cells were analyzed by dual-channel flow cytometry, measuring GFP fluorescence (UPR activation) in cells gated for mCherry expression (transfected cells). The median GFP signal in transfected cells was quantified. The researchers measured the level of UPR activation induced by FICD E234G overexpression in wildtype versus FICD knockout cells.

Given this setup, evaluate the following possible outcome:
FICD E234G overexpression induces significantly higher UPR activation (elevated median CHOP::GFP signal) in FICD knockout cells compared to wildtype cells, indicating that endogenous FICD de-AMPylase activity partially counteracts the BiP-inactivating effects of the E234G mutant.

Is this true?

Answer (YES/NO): YES